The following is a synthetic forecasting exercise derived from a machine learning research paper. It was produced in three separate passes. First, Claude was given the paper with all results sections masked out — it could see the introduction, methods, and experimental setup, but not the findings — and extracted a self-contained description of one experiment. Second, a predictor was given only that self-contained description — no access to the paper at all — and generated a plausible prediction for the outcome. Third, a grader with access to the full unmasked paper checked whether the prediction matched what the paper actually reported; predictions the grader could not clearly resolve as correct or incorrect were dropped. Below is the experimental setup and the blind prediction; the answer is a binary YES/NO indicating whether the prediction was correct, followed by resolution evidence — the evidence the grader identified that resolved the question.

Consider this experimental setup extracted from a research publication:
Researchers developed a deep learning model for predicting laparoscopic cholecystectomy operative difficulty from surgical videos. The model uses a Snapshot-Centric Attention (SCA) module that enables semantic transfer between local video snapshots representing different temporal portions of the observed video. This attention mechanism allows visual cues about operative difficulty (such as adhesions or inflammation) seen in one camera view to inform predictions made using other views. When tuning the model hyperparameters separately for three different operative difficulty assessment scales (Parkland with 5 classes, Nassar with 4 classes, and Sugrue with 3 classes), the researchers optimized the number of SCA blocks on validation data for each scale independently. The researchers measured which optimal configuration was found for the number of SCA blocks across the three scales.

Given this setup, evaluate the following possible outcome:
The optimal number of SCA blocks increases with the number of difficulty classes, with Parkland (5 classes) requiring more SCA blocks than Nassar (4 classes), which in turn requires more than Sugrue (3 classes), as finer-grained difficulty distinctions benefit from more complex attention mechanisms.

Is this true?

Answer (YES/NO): NO